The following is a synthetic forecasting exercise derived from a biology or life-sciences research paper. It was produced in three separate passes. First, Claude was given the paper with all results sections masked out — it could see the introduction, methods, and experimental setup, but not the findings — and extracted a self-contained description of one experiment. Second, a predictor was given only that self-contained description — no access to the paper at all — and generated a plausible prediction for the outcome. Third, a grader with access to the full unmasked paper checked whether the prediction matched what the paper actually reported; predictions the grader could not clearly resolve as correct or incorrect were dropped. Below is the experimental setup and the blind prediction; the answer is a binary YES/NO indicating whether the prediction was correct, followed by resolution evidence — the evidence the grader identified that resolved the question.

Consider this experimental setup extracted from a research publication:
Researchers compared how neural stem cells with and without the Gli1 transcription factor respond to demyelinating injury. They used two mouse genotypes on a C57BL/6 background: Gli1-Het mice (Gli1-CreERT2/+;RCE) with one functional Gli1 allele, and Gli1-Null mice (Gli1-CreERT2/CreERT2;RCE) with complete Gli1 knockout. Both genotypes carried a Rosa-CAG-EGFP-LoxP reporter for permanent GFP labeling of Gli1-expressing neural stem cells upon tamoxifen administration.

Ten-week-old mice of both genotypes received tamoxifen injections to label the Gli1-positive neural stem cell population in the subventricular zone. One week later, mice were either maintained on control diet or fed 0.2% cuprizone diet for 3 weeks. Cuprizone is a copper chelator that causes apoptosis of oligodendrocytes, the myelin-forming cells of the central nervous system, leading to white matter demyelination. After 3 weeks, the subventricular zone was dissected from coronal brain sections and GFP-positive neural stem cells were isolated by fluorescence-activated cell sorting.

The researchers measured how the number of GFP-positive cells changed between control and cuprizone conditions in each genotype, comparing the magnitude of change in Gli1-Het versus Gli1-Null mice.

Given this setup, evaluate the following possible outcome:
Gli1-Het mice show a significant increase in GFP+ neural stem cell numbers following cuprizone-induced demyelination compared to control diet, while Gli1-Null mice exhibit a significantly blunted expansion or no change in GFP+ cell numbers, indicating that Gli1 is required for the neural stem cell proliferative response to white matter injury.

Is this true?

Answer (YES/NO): NO